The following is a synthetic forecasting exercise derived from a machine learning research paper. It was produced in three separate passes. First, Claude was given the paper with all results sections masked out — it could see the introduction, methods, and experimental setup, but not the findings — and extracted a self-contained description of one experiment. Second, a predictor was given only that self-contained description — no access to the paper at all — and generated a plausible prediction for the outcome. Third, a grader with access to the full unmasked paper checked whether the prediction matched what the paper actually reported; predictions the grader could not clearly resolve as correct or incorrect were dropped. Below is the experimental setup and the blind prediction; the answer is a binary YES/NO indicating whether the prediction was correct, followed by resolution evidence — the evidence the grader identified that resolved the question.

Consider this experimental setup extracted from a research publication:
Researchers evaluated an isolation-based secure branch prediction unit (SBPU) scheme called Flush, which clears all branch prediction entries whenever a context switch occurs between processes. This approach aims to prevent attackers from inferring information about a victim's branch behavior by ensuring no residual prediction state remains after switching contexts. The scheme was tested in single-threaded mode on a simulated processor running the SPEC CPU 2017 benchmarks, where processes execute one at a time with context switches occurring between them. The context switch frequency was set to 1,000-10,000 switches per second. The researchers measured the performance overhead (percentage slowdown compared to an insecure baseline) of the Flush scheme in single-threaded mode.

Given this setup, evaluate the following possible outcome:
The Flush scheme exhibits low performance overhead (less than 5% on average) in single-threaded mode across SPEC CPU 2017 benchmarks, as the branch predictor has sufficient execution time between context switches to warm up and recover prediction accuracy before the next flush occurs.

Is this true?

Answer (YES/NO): NO